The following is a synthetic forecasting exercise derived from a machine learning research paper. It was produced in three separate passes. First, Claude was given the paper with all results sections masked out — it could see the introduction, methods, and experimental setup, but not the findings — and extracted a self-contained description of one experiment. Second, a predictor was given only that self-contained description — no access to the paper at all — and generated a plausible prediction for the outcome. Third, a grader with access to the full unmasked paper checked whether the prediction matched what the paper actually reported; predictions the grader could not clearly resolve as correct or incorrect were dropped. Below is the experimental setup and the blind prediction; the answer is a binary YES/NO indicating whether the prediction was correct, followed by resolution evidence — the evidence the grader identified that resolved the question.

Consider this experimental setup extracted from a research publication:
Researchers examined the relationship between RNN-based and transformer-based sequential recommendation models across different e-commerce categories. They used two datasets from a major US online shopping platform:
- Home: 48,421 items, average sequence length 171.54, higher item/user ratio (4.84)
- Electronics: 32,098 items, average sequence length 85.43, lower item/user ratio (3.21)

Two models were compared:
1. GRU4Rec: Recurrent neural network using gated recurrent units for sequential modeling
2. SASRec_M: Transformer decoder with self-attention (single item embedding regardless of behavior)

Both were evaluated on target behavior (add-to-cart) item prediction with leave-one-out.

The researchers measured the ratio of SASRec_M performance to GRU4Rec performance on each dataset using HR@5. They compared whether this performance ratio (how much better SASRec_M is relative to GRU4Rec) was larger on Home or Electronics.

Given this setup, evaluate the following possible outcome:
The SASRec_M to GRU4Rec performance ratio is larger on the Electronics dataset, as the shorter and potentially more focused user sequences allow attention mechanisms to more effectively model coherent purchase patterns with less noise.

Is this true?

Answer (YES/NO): NO